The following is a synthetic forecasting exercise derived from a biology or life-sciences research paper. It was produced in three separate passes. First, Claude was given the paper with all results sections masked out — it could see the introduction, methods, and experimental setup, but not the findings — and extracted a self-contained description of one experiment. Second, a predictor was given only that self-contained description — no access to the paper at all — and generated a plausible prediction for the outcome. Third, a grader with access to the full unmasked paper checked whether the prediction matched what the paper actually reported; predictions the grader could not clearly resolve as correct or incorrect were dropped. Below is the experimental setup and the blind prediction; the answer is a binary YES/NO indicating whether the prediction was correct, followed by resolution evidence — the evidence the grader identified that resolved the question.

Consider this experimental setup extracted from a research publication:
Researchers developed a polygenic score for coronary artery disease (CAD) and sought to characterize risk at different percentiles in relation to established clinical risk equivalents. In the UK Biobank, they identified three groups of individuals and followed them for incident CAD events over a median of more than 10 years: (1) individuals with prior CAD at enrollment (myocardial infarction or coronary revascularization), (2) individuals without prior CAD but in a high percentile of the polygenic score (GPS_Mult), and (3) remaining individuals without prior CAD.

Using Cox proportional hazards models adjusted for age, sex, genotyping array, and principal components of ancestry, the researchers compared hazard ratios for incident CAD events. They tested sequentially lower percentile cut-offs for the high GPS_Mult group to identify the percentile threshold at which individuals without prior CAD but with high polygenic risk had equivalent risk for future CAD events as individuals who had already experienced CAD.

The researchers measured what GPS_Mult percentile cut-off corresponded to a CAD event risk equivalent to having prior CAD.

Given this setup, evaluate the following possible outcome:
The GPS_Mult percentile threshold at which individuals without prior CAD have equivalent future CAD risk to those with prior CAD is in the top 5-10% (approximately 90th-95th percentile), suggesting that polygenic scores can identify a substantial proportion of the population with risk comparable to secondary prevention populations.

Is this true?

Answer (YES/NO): NO